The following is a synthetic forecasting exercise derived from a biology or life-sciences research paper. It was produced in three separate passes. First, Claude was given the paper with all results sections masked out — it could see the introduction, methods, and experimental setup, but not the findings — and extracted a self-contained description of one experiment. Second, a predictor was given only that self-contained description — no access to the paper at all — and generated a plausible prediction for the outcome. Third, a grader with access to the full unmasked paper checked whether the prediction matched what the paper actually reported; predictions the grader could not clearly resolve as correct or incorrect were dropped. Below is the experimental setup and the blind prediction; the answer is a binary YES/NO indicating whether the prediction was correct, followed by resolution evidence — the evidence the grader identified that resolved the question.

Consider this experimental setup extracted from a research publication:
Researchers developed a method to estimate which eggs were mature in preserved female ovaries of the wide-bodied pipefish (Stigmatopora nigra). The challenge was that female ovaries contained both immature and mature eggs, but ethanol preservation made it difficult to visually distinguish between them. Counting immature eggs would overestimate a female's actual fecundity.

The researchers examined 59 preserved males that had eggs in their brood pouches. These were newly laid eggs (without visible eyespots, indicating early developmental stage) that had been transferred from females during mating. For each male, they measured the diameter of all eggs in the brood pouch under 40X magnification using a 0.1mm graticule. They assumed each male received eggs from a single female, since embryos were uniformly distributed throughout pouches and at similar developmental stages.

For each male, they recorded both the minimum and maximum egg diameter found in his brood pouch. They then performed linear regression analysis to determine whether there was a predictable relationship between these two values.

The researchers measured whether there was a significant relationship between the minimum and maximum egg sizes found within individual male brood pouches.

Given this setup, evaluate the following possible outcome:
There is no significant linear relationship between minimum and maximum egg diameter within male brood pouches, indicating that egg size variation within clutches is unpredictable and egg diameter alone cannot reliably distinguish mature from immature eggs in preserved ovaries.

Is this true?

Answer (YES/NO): NO